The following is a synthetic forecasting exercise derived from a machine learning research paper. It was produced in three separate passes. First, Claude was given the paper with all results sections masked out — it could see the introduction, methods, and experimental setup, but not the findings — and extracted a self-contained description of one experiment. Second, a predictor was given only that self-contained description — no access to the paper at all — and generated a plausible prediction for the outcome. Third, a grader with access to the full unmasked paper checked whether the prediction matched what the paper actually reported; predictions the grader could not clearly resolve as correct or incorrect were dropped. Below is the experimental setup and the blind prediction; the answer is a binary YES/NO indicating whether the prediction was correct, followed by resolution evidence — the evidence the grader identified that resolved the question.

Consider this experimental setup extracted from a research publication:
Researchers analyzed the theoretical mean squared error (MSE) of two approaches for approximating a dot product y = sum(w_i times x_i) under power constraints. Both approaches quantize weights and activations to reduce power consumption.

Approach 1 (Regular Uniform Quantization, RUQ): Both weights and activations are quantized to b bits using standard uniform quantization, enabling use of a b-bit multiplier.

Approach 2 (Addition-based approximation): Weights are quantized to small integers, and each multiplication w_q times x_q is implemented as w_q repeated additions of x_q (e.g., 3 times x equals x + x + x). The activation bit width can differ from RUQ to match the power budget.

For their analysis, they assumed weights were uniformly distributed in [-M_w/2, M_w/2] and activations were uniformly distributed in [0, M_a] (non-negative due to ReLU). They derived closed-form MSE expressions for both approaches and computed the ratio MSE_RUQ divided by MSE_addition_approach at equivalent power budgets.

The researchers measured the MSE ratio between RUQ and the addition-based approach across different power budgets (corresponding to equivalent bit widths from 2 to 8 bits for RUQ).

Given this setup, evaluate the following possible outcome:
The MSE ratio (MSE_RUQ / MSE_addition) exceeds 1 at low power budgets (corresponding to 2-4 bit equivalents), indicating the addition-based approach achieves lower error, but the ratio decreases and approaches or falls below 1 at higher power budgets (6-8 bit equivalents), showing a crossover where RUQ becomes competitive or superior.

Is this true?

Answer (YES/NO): YES